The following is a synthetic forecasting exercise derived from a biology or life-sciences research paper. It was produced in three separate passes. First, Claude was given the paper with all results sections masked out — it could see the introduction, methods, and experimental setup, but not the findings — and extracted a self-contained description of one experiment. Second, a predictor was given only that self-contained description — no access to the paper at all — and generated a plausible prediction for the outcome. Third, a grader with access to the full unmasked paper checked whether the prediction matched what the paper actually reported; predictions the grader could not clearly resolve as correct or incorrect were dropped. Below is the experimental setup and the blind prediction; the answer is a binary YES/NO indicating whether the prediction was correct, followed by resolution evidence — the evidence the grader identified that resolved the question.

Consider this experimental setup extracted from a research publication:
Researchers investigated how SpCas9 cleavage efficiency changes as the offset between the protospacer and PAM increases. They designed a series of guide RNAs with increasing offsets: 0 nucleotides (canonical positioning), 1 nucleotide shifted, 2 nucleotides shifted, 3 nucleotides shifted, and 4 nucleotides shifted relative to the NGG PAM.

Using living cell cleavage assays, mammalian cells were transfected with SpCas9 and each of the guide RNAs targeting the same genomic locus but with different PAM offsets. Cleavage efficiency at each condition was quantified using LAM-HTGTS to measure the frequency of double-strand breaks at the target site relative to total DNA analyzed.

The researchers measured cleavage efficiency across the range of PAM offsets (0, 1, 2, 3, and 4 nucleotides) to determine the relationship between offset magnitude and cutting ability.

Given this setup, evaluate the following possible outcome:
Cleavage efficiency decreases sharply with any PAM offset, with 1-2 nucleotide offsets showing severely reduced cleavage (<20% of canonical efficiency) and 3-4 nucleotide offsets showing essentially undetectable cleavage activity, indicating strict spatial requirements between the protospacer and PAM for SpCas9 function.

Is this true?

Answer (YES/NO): NO